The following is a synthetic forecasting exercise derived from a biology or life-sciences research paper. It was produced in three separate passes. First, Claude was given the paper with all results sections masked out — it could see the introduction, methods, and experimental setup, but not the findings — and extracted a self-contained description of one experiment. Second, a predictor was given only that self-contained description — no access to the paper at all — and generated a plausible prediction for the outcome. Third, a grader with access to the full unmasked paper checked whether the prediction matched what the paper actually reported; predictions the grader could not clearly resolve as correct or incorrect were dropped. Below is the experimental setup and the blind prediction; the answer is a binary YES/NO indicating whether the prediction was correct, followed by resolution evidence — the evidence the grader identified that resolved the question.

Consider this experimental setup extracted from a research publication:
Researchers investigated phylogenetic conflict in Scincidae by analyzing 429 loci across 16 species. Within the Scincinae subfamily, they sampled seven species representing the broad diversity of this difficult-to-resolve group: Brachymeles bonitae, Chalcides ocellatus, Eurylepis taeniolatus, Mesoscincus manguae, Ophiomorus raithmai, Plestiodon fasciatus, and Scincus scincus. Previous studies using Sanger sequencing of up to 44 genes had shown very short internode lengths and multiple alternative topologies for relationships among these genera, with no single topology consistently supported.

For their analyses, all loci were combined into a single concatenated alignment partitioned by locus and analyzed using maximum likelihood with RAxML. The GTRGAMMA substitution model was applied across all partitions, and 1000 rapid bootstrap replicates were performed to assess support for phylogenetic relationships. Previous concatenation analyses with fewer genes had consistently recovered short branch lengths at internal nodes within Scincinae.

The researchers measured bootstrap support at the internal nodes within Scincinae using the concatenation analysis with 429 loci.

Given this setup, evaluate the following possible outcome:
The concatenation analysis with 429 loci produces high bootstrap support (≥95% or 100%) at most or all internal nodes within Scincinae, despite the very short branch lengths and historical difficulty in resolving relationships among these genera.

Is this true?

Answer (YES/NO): NO